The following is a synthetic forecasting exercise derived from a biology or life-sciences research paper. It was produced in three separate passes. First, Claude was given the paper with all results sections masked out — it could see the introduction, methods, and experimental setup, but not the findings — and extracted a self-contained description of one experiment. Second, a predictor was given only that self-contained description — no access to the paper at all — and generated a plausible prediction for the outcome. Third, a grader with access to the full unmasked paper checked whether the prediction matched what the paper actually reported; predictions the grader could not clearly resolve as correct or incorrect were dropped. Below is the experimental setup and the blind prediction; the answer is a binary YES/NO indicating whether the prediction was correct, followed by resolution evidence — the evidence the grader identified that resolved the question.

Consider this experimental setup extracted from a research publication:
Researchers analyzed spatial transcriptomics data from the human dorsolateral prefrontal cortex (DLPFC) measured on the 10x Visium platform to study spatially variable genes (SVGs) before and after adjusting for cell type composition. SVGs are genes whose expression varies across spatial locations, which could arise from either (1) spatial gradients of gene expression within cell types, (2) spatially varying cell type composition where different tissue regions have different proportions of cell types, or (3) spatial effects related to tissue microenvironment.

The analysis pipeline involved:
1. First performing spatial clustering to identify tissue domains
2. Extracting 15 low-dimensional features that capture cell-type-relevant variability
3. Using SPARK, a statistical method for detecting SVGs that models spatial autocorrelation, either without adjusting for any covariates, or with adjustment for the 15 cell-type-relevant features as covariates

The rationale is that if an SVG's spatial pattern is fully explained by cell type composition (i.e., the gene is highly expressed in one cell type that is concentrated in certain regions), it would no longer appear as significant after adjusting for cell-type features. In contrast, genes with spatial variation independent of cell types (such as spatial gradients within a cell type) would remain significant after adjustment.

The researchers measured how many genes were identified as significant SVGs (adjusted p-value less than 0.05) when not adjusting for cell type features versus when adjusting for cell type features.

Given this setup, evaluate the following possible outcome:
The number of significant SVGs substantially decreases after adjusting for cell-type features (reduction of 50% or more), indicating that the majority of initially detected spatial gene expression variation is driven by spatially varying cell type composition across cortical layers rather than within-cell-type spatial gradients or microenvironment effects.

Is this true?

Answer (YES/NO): YES